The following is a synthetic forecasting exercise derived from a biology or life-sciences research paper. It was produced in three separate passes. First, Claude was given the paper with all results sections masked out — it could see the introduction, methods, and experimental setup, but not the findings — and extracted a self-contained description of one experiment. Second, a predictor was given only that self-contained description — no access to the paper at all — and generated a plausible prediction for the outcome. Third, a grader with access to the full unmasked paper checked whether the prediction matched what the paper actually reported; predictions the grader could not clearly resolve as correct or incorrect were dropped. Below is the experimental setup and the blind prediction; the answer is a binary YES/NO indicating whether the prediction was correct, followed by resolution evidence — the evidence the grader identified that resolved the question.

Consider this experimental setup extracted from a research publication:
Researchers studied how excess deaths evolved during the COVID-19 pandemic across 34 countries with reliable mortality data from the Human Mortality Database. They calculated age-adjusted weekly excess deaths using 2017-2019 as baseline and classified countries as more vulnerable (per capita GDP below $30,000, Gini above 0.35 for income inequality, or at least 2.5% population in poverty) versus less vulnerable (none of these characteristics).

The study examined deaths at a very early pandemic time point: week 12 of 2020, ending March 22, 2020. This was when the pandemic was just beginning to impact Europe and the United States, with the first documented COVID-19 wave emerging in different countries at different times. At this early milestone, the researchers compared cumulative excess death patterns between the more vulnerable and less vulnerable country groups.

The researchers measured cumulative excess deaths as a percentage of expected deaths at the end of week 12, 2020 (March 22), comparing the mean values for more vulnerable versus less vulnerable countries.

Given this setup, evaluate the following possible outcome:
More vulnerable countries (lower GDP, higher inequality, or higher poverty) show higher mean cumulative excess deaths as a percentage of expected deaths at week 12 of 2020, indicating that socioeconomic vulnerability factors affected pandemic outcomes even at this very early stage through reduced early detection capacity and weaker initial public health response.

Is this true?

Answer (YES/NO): NO